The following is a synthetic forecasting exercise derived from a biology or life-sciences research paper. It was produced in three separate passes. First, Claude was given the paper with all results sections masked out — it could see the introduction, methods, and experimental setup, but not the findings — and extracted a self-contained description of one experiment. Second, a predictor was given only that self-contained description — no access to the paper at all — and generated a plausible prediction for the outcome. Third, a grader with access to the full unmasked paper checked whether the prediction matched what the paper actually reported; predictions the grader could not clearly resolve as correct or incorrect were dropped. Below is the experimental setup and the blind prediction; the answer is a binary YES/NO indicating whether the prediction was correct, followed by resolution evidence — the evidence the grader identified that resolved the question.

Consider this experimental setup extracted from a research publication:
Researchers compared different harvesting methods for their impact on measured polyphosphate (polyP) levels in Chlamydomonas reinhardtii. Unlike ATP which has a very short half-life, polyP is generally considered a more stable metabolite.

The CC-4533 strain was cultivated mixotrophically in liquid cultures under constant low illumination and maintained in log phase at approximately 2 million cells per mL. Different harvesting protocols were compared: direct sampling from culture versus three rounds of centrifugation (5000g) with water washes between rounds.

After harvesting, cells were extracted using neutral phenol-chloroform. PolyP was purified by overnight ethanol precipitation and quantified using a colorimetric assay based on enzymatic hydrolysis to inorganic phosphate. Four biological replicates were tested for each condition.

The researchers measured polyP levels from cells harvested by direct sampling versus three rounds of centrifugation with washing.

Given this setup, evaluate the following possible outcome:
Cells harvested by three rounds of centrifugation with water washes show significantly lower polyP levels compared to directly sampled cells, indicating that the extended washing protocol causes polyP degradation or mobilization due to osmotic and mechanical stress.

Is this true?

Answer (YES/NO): NO